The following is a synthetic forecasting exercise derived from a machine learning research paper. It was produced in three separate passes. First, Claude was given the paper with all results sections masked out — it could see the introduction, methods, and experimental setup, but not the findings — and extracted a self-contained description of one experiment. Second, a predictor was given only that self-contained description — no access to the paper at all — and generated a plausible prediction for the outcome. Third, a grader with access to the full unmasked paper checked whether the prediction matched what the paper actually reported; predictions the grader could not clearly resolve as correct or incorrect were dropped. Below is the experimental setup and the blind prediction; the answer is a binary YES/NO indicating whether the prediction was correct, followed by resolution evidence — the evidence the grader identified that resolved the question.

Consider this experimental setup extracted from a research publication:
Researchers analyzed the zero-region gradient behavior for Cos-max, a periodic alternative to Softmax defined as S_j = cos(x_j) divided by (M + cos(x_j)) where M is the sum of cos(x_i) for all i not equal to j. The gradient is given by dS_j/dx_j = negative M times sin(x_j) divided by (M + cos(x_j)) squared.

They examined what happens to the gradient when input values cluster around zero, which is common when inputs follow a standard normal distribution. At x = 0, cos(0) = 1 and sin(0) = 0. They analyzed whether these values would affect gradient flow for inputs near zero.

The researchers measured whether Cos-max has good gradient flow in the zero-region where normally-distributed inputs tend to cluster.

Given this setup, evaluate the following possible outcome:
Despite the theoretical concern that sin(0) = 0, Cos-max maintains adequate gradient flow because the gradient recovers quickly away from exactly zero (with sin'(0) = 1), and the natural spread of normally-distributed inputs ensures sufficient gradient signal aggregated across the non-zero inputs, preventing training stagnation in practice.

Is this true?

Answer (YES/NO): NO